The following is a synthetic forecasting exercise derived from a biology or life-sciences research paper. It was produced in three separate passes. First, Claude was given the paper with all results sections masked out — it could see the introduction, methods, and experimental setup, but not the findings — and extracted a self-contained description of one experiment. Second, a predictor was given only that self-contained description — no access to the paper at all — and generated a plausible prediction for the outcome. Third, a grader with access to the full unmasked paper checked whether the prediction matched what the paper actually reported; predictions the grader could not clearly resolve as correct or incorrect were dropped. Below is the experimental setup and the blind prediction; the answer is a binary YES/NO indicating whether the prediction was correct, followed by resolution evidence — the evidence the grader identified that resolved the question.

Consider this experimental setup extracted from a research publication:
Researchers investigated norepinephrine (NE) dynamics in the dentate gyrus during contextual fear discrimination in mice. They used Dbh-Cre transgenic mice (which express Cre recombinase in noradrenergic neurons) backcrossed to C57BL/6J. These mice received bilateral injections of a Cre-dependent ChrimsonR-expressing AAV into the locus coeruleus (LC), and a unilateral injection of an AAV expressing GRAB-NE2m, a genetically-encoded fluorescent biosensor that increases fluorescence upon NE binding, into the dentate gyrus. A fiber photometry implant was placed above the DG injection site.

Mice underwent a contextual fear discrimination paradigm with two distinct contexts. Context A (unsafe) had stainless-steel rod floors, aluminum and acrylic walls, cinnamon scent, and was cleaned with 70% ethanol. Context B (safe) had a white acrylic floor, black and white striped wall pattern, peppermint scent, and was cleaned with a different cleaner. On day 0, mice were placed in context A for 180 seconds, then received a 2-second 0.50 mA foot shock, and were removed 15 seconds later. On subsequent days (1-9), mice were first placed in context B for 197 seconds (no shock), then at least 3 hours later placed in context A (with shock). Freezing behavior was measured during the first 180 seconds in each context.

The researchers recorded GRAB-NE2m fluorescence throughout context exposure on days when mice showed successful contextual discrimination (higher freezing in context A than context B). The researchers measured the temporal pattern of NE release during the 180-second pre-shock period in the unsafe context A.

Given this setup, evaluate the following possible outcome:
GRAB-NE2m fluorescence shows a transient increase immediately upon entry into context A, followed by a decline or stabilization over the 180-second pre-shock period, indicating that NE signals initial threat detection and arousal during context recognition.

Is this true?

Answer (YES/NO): NO